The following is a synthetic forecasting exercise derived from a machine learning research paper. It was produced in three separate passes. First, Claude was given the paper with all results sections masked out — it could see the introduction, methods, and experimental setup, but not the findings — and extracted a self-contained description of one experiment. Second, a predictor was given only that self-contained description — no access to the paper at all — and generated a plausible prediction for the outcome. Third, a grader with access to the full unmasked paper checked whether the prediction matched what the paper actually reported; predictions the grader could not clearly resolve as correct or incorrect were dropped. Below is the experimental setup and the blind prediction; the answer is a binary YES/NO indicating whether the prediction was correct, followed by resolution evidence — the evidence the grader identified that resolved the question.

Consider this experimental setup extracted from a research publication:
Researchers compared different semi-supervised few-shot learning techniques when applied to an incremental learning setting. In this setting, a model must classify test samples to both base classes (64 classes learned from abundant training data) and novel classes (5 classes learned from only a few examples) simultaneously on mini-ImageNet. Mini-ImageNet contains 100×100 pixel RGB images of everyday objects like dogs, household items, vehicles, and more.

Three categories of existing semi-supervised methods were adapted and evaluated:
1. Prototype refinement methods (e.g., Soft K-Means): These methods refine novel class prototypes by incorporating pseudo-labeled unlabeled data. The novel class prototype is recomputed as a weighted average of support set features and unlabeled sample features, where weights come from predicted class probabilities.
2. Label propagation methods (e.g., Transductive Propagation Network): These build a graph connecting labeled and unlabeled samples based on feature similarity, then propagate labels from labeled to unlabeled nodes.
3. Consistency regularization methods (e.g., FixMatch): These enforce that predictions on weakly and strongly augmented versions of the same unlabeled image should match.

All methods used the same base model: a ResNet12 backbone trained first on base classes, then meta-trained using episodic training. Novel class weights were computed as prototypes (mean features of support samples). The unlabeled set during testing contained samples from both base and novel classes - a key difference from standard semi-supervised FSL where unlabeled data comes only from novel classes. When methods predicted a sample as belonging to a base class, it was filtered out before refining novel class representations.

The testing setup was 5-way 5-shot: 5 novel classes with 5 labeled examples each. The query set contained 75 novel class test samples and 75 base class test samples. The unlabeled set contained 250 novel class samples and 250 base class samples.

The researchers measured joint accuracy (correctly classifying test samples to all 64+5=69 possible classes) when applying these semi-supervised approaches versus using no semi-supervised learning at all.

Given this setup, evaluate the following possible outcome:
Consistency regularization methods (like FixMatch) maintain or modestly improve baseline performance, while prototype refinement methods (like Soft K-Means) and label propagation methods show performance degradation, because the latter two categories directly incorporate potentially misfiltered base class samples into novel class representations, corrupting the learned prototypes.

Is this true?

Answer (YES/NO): NO